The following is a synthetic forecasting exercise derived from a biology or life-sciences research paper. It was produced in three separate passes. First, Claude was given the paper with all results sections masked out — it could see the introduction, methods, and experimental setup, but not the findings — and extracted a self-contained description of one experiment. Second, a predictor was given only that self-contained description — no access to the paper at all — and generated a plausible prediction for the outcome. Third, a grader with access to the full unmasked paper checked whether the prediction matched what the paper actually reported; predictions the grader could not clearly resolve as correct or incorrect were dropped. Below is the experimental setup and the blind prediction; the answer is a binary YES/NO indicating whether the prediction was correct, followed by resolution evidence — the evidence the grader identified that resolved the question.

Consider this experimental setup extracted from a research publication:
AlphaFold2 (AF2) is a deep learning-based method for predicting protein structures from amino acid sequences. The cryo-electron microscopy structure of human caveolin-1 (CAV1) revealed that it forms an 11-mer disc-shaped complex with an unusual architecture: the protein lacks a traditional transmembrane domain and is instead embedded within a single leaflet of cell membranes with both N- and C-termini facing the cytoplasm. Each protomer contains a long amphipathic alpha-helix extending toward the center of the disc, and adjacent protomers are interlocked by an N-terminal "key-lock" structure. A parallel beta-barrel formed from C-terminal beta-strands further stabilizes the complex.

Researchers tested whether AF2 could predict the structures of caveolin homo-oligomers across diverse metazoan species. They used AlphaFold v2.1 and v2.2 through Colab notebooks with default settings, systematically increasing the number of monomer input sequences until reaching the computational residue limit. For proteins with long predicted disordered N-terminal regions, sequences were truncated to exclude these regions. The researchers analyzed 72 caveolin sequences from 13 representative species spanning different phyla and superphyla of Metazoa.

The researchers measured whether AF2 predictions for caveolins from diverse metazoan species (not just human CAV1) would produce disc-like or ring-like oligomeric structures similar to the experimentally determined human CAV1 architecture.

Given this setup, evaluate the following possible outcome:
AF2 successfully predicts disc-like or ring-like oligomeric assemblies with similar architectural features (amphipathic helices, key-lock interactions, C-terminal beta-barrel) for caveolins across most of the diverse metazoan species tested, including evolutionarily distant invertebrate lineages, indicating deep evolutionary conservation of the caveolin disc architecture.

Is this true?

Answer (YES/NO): YES